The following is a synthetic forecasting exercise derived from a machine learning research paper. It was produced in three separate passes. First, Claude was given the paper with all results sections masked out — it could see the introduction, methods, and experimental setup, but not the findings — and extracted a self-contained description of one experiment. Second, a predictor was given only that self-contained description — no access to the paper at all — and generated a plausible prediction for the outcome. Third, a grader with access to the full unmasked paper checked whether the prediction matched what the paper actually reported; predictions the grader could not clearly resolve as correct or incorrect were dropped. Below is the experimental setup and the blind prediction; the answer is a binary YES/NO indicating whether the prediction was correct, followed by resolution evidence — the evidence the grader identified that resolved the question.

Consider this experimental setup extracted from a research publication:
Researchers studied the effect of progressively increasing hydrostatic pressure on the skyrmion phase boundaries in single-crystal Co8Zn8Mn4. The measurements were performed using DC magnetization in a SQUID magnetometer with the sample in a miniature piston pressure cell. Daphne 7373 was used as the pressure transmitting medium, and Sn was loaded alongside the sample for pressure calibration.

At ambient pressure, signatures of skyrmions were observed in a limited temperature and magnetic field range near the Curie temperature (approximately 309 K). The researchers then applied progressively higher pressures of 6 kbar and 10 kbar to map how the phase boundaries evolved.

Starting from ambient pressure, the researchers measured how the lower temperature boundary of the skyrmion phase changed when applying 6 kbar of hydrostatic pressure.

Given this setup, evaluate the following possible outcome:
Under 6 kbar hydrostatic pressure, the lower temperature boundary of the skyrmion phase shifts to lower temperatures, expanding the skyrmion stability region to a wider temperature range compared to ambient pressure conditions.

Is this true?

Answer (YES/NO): YES